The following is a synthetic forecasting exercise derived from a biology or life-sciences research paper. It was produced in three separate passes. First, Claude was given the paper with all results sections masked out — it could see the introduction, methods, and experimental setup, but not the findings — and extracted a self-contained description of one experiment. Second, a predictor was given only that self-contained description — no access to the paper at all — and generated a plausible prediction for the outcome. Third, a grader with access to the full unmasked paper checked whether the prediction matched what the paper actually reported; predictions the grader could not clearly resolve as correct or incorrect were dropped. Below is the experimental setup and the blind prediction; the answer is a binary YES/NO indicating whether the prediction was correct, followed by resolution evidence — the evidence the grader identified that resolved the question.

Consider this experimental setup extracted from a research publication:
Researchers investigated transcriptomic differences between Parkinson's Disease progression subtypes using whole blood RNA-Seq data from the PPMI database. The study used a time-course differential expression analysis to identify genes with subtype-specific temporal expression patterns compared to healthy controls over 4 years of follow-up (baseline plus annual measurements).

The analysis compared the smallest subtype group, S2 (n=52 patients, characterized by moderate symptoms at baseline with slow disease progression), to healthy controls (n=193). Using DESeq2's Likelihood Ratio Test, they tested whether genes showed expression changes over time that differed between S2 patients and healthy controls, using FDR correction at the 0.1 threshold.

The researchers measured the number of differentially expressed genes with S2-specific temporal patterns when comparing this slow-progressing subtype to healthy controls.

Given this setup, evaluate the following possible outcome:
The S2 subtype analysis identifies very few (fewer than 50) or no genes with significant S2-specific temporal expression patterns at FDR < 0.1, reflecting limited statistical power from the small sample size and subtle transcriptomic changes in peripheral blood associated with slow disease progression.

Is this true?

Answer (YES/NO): YES